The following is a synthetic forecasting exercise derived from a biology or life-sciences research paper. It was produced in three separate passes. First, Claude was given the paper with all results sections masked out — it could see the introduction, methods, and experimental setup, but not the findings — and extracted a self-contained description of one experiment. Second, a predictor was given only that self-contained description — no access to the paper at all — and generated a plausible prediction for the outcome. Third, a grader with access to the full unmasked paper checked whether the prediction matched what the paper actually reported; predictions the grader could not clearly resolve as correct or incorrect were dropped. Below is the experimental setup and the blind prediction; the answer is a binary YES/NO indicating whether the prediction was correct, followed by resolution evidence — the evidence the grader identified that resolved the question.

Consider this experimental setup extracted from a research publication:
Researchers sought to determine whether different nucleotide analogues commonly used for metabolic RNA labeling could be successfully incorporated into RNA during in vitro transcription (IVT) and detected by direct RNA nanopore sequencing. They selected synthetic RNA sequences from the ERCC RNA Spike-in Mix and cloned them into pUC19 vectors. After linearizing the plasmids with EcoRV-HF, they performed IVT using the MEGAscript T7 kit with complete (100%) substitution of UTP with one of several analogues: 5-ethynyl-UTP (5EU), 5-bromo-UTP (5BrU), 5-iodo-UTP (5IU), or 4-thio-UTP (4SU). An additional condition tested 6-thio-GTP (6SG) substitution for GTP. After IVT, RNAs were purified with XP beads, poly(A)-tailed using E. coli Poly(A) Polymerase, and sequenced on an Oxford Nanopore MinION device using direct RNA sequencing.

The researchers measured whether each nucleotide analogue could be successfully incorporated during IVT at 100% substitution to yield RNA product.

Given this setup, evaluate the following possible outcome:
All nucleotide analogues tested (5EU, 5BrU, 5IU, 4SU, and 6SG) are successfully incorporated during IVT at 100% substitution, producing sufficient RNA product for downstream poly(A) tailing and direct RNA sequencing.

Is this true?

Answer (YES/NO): NO